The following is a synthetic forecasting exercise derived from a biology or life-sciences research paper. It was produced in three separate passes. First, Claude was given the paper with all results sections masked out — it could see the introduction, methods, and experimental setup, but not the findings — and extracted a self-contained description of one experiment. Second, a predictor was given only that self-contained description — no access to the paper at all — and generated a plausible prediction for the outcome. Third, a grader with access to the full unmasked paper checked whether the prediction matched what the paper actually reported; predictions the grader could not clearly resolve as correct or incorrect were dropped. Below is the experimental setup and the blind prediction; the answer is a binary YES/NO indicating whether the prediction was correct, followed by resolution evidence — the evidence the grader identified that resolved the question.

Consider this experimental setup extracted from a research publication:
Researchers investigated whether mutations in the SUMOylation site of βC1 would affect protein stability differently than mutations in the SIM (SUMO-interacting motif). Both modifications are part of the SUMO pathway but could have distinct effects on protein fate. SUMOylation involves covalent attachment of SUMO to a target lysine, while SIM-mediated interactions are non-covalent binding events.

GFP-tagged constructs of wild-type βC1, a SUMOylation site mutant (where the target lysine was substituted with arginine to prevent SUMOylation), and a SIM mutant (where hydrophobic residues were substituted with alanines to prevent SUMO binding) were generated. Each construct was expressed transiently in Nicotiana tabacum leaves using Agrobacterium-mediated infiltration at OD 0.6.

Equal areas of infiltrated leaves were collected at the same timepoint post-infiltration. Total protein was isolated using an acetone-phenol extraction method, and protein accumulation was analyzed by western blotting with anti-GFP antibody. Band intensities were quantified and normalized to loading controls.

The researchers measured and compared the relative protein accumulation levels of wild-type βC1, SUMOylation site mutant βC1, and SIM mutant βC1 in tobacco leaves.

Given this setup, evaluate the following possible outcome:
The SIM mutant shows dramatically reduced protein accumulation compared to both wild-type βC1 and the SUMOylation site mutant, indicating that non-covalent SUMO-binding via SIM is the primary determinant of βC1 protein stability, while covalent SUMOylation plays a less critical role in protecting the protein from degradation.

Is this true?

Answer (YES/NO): NO